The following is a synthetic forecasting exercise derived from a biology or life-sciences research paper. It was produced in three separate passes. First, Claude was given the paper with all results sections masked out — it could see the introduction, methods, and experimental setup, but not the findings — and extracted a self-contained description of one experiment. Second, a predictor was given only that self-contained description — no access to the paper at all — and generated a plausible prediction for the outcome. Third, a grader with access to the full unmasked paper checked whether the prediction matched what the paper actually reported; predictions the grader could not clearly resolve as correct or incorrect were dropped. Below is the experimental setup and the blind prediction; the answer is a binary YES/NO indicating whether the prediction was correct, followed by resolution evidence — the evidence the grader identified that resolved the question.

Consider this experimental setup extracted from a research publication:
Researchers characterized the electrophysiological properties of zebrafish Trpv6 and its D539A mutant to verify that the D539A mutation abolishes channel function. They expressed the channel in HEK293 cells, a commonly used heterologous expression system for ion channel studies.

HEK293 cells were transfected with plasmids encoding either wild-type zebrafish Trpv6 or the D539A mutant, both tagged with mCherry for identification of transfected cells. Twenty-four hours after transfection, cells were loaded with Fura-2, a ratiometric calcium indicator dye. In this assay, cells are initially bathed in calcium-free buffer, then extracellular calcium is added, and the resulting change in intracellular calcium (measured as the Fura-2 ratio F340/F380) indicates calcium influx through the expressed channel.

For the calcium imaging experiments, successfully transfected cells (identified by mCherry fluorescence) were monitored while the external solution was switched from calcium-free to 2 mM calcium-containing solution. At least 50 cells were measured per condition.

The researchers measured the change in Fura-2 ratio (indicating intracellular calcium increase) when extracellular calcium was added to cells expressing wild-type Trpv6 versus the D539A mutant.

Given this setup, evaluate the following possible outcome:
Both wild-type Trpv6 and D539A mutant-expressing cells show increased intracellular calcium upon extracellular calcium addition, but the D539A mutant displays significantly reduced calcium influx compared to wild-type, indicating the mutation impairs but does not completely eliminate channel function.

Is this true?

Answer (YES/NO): NO